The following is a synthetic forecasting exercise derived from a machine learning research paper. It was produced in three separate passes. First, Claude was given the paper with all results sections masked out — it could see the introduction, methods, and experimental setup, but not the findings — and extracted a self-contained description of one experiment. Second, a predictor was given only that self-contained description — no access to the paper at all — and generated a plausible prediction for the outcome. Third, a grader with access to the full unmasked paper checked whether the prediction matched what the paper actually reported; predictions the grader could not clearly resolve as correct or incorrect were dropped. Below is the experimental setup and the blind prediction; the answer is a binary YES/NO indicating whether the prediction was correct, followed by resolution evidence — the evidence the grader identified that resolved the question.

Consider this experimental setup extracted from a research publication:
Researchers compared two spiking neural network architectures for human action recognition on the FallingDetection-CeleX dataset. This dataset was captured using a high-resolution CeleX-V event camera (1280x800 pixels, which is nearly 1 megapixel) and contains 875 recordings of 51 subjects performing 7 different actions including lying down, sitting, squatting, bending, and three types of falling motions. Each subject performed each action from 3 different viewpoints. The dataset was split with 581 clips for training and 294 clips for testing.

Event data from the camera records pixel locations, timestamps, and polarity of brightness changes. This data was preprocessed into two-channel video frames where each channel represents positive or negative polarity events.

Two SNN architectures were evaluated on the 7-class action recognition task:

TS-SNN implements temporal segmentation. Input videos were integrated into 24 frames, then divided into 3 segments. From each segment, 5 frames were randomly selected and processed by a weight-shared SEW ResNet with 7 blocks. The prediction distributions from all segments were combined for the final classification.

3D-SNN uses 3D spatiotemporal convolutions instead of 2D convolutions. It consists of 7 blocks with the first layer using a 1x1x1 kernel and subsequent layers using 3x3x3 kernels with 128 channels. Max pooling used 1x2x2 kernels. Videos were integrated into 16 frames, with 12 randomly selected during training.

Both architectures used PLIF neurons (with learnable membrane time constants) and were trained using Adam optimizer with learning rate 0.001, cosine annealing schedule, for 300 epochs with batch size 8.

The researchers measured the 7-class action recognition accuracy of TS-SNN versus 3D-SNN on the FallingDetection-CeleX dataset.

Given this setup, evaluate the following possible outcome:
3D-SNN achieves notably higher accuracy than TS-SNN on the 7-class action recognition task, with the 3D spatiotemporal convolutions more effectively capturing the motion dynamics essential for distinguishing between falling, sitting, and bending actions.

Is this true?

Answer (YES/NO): NO